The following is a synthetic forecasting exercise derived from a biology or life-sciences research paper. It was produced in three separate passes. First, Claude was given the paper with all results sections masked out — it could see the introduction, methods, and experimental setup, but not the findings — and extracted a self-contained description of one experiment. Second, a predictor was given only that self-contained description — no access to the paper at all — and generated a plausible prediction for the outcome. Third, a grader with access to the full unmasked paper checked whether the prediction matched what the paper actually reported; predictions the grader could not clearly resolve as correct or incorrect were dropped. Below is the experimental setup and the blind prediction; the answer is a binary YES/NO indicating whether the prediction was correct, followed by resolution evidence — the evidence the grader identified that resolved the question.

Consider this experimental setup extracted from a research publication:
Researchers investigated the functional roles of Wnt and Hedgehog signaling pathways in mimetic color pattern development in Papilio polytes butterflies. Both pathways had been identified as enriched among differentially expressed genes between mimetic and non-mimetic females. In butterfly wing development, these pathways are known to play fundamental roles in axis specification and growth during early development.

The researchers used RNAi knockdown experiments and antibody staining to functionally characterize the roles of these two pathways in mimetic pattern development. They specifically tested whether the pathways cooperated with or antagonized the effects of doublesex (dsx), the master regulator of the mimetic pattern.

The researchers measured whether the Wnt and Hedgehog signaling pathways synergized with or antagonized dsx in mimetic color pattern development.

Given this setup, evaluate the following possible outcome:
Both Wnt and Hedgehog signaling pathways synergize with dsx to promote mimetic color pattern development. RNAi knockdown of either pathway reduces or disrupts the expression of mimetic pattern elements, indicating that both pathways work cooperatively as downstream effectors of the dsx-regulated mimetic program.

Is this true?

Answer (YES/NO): NO